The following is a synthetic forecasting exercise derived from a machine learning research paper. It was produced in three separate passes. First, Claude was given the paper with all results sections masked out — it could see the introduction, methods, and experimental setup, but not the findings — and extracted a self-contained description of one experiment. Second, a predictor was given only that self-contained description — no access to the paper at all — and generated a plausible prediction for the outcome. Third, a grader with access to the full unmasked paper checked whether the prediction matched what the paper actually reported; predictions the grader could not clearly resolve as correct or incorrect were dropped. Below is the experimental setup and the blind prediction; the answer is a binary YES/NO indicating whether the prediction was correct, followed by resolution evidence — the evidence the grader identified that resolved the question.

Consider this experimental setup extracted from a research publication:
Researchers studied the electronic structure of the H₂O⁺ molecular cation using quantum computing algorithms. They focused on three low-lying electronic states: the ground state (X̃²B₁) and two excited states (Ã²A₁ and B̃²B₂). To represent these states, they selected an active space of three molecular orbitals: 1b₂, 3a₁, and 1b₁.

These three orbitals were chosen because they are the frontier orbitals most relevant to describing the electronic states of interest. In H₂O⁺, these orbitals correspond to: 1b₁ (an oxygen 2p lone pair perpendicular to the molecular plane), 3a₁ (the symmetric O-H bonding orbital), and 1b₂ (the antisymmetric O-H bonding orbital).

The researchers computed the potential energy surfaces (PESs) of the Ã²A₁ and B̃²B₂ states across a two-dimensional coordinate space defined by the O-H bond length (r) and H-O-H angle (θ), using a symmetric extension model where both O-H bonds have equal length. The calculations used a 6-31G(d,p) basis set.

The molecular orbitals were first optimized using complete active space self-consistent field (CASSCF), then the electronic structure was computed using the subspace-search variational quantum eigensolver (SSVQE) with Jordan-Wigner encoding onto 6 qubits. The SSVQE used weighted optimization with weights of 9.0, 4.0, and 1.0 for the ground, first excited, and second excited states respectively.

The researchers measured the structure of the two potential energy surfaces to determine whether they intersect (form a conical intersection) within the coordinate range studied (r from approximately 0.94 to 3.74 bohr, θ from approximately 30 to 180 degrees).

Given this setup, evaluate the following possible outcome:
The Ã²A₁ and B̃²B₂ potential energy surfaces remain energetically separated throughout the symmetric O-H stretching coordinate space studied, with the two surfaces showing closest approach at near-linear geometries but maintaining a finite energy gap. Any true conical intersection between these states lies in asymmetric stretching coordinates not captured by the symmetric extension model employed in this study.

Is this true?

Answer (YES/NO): NO